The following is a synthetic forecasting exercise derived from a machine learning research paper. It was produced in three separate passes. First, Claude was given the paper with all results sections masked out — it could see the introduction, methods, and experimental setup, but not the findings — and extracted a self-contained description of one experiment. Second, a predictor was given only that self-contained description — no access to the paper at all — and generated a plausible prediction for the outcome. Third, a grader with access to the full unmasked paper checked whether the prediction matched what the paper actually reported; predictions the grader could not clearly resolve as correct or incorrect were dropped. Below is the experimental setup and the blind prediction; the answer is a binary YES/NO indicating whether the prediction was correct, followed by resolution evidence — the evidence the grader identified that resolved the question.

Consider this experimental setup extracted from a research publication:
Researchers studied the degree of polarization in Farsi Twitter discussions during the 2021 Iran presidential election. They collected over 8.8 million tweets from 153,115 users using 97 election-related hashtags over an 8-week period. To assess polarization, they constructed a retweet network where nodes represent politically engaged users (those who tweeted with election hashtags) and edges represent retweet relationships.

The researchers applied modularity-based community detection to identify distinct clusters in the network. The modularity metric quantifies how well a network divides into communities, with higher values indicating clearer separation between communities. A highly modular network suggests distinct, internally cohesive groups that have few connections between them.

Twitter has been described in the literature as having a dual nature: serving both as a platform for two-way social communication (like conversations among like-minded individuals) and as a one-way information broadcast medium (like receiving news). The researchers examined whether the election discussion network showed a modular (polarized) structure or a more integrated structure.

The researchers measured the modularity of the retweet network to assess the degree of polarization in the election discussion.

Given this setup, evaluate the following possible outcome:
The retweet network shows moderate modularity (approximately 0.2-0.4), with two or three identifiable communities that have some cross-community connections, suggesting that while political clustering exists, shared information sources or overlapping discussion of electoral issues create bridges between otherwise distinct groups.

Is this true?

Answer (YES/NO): NO